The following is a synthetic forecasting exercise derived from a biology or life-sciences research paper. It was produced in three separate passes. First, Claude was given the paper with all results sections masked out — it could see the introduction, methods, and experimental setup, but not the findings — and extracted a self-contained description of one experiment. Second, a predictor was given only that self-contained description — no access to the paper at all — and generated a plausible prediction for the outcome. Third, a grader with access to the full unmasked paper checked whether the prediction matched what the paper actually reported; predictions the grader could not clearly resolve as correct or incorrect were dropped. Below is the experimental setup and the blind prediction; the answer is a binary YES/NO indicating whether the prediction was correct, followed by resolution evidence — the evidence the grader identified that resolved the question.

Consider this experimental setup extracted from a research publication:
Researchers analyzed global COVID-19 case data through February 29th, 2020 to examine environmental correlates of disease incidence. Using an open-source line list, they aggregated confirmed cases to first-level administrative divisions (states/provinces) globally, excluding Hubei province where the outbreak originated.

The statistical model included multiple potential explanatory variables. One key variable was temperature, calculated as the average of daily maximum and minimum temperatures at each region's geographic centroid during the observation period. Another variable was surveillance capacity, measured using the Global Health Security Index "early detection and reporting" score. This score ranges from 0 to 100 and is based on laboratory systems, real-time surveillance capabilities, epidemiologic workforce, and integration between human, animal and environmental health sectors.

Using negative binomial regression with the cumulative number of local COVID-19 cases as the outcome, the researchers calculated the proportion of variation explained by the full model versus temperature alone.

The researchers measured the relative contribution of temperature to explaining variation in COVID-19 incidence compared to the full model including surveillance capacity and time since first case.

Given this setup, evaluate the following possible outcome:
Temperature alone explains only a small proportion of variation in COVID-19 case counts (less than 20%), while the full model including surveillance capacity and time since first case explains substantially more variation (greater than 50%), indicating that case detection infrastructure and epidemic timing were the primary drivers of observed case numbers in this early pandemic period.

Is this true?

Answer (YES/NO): NO